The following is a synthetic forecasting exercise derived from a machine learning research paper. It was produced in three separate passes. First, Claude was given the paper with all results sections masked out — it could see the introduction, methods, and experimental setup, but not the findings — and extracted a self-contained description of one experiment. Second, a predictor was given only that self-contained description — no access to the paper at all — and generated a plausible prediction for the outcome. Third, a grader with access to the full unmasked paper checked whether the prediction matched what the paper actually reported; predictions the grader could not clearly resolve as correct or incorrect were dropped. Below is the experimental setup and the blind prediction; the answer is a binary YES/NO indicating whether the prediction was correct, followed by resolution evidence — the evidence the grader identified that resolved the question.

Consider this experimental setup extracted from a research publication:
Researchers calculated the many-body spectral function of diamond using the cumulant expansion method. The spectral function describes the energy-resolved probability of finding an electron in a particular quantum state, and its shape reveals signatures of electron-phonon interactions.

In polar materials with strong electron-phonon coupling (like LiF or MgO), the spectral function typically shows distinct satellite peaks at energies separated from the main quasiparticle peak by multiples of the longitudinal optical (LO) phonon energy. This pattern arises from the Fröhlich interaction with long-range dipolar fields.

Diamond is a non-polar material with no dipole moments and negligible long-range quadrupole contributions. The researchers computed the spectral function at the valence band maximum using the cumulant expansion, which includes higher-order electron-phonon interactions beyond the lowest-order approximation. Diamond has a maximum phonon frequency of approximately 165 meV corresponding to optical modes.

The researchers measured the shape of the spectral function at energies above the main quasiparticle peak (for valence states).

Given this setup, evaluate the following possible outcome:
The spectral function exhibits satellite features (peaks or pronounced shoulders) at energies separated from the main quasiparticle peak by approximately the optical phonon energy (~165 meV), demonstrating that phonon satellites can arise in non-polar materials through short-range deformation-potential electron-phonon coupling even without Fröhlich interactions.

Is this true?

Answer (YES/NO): NO